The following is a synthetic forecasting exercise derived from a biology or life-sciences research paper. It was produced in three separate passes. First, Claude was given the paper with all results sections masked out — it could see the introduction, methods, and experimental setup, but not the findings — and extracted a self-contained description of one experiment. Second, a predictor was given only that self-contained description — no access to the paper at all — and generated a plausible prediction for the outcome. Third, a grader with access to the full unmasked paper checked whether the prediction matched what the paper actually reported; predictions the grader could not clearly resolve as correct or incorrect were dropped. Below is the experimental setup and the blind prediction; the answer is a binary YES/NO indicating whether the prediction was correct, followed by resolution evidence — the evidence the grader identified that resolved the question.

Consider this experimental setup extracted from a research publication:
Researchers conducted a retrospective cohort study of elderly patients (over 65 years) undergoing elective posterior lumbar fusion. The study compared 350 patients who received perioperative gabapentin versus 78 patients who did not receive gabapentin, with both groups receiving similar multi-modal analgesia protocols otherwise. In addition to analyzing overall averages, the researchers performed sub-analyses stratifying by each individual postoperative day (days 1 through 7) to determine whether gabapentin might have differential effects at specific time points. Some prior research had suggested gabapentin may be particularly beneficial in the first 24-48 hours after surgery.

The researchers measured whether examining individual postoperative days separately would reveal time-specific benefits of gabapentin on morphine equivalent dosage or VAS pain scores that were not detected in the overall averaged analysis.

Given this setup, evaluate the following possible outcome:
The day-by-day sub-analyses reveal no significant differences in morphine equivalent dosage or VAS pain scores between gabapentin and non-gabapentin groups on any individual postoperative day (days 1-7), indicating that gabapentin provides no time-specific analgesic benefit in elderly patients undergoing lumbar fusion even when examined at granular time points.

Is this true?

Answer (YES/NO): YES